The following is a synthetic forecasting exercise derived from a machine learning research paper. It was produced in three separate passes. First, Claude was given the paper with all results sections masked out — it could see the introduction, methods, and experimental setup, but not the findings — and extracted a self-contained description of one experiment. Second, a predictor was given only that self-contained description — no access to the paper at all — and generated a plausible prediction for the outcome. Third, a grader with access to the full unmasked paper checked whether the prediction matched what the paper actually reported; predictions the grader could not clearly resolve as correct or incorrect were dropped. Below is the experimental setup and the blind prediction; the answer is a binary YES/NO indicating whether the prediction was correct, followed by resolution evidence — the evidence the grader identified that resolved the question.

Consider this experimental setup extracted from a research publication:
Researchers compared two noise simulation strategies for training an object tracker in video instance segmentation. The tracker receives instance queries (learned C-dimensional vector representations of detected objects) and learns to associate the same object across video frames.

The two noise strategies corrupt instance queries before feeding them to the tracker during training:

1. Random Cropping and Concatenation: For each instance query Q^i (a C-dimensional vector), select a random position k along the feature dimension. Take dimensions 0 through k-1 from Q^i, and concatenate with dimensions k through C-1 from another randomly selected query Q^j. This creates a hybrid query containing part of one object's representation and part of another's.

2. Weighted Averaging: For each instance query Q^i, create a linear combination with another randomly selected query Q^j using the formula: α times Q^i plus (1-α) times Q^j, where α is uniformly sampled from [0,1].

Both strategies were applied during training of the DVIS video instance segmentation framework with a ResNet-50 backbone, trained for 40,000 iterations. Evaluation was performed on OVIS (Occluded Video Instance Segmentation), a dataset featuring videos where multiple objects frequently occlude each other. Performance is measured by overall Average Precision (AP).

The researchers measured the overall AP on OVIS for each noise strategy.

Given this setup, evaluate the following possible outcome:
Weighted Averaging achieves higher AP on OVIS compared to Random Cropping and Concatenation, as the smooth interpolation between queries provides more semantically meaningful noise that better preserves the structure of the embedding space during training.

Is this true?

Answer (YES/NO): NO